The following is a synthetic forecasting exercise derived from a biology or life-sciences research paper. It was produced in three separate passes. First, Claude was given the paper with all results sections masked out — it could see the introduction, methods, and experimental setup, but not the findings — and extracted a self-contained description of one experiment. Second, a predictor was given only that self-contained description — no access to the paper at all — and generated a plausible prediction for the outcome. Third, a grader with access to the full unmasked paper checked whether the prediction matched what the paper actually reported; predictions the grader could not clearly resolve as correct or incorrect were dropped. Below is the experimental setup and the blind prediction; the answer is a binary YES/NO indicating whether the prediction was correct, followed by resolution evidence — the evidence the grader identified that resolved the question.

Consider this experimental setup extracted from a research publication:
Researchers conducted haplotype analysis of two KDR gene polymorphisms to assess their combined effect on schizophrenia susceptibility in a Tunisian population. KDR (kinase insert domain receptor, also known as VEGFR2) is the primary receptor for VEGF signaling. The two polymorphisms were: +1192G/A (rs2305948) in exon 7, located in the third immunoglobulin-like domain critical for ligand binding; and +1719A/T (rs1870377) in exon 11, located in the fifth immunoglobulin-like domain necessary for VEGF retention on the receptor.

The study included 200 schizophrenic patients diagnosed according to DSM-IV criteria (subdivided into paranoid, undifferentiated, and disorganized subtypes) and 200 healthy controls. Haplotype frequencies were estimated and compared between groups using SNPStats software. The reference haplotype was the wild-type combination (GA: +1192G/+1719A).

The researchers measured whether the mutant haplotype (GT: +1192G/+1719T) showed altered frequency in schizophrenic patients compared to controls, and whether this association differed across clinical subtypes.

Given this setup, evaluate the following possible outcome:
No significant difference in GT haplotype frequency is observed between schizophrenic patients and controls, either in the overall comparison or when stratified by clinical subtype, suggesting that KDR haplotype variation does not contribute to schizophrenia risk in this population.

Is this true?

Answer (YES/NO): NO